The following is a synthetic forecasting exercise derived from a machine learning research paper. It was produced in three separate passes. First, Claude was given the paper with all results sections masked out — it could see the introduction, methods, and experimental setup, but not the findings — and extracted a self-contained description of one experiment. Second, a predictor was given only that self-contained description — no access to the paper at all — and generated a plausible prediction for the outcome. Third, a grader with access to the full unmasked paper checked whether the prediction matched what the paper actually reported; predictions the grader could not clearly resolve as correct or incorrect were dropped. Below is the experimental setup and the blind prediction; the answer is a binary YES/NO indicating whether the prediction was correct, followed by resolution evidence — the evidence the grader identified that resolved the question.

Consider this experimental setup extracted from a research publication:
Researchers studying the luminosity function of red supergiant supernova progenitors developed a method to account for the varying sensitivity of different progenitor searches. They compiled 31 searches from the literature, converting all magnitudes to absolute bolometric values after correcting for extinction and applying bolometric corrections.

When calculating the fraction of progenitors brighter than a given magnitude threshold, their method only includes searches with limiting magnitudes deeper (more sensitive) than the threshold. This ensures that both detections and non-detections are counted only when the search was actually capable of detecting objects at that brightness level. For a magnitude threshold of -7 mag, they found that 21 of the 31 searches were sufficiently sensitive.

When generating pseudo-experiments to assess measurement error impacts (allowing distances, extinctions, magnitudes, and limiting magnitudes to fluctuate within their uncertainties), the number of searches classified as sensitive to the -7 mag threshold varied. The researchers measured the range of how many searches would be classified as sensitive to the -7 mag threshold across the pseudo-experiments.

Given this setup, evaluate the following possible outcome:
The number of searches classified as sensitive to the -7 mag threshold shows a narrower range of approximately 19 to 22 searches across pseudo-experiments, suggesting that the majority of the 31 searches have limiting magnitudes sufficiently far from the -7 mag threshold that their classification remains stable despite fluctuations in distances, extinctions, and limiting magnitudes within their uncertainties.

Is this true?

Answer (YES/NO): NO